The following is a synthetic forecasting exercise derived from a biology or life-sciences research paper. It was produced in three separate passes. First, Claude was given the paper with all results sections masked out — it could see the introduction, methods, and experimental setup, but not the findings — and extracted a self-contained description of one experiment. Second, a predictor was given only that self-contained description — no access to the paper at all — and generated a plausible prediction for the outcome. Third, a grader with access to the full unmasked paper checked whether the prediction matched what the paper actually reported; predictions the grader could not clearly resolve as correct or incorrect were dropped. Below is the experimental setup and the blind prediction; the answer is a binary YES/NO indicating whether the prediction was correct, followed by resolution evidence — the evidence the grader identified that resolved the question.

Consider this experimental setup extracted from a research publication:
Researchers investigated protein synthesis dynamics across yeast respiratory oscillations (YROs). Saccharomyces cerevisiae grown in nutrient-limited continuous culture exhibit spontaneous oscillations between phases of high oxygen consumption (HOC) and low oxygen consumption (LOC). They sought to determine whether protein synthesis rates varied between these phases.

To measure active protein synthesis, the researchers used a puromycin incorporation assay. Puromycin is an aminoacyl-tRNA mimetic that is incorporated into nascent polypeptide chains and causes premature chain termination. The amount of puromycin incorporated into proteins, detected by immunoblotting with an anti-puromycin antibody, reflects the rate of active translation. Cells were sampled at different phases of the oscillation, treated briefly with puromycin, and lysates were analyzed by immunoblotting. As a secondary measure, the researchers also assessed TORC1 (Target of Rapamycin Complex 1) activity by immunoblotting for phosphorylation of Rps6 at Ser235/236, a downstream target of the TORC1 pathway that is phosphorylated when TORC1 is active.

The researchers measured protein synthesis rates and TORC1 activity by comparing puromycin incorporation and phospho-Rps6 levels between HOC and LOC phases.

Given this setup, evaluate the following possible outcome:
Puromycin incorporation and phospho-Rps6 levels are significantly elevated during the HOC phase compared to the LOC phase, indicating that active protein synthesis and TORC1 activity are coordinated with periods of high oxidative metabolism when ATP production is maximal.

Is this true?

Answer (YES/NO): YES